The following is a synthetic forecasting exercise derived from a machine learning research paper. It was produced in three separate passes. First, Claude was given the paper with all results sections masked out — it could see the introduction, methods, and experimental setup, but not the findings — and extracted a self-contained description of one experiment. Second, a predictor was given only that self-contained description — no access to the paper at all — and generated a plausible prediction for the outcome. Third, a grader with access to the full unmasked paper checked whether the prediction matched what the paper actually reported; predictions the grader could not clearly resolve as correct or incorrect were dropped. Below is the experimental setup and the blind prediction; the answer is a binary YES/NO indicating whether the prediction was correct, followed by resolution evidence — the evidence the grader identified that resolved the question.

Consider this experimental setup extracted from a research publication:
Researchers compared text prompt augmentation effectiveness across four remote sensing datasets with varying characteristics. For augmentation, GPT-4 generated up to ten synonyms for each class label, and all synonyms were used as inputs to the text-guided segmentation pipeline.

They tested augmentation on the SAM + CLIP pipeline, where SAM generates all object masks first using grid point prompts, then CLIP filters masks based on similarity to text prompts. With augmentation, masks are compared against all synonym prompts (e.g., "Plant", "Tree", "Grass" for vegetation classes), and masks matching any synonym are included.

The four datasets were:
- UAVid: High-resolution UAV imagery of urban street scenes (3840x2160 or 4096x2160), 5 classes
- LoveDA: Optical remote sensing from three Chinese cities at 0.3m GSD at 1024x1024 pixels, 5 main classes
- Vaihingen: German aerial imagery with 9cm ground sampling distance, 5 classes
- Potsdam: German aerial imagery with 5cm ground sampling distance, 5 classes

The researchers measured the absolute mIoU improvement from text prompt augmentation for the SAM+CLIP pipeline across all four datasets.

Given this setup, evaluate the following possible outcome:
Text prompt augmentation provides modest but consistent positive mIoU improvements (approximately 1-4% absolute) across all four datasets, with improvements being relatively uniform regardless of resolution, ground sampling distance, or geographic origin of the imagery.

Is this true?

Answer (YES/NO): NO